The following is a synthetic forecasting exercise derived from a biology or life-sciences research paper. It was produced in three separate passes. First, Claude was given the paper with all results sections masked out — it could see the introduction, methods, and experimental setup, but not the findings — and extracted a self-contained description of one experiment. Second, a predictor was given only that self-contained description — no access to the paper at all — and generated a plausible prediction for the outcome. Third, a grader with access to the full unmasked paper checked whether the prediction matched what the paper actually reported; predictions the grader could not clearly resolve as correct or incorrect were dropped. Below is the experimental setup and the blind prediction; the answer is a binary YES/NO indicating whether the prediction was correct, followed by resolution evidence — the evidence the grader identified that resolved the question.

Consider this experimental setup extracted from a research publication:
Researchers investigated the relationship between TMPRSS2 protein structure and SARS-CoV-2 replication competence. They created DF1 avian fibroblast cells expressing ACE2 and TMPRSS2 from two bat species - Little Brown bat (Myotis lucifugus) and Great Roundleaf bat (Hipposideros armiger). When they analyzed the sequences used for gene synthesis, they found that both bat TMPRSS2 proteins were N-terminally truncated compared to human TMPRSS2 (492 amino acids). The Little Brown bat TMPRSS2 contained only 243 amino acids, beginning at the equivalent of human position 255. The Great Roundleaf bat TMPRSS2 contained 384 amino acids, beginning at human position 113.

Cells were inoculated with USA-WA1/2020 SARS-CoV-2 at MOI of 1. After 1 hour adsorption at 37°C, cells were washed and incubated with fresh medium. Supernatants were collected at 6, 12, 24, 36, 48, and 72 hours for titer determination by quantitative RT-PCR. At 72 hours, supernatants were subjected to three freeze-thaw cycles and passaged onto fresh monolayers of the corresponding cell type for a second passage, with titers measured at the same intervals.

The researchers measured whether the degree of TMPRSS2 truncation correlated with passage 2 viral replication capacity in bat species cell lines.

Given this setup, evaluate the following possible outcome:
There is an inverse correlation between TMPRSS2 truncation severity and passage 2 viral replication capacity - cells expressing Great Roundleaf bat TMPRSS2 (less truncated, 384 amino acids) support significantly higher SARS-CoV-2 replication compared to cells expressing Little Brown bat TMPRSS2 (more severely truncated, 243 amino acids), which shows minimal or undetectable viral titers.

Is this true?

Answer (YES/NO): NO